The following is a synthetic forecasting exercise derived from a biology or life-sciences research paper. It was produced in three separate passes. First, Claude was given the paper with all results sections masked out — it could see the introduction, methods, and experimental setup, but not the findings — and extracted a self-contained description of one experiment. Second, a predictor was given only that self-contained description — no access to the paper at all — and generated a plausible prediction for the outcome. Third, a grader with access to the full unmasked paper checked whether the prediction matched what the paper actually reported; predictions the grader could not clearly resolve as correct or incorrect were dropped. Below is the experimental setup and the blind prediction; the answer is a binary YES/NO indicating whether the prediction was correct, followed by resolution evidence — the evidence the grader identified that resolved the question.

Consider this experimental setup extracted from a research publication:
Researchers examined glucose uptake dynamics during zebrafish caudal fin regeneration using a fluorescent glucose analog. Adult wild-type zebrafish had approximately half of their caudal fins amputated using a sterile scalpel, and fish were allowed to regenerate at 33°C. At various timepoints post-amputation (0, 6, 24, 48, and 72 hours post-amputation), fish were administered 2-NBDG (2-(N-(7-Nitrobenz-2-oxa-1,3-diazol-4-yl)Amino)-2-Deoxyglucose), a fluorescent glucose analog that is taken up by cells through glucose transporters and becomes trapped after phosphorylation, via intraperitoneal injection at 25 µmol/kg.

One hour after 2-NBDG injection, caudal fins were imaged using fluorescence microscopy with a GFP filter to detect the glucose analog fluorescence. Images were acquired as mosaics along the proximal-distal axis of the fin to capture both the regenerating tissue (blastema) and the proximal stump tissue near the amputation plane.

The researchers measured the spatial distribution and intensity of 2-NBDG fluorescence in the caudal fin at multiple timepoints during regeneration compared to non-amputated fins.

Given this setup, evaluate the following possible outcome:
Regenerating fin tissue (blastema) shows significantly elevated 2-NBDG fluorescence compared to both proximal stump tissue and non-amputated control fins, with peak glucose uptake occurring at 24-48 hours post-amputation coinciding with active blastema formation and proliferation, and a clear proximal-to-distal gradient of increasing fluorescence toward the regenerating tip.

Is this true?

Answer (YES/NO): NO